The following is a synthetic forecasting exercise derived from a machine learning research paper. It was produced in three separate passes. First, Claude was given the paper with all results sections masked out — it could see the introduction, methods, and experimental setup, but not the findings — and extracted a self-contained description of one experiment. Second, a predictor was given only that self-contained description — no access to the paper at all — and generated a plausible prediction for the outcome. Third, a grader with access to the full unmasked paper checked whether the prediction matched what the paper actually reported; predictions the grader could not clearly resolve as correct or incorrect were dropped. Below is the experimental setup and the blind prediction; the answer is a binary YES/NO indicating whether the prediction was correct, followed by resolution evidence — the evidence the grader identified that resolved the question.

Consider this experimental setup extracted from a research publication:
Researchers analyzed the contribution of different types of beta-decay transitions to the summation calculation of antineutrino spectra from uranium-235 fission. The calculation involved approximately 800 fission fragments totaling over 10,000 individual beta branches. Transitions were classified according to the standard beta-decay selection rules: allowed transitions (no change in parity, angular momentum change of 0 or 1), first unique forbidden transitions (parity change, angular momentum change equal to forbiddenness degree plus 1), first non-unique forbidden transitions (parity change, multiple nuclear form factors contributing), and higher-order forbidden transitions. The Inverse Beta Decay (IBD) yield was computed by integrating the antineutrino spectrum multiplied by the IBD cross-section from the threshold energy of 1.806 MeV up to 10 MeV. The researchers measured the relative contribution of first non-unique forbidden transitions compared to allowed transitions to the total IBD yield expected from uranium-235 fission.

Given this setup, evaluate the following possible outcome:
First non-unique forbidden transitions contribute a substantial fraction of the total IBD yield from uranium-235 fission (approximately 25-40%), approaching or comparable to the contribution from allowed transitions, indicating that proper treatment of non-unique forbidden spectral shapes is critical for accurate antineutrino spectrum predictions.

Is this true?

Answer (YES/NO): NO